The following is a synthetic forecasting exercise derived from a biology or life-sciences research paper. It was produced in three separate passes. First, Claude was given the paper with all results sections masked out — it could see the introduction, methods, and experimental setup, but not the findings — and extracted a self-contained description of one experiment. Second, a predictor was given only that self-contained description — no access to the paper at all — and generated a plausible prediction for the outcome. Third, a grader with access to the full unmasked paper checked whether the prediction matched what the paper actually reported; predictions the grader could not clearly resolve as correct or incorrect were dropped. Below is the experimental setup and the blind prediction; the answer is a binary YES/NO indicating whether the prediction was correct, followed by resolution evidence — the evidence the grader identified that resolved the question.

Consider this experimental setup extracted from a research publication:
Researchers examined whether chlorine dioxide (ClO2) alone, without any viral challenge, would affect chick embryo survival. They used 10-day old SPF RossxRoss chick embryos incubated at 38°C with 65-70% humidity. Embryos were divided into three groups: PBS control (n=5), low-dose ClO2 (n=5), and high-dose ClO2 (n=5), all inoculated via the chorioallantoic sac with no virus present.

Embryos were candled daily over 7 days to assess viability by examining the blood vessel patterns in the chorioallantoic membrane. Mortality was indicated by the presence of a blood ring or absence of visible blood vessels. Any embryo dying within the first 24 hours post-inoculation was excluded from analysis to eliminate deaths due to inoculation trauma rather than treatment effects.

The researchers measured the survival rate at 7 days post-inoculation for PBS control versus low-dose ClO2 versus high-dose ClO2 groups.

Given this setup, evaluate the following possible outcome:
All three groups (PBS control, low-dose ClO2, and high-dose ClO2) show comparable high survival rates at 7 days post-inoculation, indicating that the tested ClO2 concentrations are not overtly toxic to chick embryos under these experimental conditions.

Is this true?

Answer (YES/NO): YES